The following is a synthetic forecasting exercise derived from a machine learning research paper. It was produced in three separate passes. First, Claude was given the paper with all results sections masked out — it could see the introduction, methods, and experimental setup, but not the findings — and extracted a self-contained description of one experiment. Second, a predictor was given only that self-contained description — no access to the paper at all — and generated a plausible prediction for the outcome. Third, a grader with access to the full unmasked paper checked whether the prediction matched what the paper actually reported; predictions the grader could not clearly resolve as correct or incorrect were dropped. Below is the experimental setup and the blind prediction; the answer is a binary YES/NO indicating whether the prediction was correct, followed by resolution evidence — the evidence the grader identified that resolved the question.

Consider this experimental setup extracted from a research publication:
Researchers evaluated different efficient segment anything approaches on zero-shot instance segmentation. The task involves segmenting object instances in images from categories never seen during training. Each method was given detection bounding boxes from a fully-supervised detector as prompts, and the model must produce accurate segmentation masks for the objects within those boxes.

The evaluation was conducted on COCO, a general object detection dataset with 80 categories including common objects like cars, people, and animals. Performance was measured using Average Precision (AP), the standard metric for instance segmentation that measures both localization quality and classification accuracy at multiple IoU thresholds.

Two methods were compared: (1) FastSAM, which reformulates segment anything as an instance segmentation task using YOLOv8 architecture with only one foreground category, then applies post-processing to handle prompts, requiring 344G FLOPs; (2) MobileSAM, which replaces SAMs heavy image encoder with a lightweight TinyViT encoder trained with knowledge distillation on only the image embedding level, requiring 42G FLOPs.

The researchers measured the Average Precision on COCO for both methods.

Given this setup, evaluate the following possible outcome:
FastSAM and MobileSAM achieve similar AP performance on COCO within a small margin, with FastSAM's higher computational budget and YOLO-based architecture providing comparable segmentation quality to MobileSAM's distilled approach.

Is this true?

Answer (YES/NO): NO